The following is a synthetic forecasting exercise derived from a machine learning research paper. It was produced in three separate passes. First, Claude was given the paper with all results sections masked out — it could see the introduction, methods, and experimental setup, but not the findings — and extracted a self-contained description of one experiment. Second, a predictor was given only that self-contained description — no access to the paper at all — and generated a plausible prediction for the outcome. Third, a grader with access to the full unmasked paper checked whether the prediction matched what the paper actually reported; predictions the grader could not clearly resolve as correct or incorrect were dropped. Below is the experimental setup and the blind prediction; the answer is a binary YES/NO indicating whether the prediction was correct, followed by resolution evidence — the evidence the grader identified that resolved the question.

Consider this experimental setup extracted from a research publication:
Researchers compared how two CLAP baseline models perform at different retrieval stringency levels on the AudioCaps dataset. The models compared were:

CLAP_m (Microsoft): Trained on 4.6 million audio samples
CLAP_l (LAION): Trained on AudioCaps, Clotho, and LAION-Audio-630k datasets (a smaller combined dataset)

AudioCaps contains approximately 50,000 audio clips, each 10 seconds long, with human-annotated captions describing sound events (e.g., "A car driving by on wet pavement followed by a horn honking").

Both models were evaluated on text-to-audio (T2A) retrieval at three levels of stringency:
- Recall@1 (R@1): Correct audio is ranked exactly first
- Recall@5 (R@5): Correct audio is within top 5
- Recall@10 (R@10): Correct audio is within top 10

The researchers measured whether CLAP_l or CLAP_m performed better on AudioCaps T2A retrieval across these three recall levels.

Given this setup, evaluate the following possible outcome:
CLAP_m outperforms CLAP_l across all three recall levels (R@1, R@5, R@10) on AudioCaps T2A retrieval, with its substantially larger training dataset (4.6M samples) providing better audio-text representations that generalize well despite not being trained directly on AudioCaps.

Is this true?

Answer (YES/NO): NO